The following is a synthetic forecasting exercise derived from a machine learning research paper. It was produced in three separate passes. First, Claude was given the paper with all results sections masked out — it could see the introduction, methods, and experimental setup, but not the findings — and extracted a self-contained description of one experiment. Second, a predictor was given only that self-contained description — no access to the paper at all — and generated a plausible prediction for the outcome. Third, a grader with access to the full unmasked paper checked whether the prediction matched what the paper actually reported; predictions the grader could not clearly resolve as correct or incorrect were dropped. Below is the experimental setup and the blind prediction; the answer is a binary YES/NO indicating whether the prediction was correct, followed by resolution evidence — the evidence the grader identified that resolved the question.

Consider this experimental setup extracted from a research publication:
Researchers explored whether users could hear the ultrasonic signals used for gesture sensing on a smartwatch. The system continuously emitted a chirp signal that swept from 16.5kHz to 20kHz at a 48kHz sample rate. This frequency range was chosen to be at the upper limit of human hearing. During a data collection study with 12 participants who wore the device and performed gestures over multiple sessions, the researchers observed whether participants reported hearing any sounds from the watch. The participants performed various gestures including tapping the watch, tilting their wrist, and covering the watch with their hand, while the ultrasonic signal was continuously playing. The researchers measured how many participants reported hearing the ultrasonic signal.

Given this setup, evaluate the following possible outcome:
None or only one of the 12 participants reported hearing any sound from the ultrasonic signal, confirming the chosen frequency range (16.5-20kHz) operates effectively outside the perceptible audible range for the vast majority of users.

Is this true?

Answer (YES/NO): YES